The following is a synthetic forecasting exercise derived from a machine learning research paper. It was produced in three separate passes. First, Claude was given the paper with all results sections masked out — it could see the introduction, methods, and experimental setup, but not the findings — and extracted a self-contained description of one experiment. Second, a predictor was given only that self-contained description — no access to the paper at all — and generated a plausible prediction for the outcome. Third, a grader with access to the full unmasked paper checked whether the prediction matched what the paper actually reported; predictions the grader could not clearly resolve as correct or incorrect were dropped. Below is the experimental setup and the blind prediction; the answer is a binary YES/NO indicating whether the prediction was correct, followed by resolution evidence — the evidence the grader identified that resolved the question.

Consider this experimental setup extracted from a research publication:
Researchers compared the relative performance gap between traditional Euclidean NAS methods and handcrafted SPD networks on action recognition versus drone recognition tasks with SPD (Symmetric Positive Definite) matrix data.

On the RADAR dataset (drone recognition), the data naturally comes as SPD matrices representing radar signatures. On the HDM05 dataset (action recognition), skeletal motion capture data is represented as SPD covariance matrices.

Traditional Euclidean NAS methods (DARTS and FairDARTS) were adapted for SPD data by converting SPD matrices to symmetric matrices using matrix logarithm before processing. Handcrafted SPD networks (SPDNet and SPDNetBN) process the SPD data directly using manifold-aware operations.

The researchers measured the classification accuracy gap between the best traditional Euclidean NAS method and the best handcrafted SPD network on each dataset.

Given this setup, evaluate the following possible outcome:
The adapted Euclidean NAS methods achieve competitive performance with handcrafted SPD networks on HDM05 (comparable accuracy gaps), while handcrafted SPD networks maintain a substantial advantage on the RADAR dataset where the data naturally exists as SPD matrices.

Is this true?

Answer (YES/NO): NO